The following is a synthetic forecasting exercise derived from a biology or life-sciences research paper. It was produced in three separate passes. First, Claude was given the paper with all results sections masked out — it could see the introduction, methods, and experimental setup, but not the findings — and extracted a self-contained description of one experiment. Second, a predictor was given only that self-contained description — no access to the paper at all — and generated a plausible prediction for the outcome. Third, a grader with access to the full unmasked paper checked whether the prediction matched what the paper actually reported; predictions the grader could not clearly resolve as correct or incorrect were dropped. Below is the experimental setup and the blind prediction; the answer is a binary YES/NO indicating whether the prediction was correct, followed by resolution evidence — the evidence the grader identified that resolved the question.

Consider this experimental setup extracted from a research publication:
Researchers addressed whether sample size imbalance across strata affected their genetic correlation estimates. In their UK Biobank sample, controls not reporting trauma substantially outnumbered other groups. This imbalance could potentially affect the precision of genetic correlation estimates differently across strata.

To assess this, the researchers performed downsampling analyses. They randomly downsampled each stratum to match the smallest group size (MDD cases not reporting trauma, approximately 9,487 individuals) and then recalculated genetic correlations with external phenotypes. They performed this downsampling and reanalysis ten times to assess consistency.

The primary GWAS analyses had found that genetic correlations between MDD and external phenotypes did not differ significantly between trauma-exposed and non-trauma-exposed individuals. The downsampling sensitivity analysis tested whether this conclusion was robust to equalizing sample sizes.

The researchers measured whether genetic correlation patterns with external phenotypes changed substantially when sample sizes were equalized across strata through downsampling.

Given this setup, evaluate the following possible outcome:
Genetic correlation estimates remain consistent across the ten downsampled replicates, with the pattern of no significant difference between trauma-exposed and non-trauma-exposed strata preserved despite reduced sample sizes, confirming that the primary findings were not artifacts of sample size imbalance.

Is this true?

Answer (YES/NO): NO